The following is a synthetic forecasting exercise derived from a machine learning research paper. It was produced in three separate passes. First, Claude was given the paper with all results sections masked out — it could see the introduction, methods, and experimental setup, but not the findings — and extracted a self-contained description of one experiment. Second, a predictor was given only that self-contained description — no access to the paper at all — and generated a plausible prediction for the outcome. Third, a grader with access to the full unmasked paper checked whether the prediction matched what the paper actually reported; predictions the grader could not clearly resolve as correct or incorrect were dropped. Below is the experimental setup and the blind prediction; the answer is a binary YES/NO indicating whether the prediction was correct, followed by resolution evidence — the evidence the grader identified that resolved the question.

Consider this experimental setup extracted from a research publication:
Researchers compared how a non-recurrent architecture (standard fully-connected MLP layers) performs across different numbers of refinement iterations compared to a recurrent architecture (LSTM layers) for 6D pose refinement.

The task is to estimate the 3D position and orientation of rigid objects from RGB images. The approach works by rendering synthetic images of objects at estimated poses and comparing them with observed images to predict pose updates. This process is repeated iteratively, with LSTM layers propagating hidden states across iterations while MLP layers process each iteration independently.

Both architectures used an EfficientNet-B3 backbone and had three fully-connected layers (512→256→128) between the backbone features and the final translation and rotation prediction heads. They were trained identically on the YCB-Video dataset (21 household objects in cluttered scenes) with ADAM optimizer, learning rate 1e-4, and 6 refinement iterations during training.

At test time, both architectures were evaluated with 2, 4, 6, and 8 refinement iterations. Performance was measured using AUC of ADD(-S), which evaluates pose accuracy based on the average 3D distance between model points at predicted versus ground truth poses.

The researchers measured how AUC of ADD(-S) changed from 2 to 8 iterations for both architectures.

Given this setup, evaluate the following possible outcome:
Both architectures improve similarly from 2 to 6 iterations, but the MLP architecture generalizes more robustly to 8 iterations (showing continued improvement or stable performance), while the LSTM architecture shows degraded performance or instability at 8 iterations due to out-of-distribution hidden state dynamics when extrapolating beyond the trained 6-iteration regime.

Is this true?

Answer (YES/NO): NO